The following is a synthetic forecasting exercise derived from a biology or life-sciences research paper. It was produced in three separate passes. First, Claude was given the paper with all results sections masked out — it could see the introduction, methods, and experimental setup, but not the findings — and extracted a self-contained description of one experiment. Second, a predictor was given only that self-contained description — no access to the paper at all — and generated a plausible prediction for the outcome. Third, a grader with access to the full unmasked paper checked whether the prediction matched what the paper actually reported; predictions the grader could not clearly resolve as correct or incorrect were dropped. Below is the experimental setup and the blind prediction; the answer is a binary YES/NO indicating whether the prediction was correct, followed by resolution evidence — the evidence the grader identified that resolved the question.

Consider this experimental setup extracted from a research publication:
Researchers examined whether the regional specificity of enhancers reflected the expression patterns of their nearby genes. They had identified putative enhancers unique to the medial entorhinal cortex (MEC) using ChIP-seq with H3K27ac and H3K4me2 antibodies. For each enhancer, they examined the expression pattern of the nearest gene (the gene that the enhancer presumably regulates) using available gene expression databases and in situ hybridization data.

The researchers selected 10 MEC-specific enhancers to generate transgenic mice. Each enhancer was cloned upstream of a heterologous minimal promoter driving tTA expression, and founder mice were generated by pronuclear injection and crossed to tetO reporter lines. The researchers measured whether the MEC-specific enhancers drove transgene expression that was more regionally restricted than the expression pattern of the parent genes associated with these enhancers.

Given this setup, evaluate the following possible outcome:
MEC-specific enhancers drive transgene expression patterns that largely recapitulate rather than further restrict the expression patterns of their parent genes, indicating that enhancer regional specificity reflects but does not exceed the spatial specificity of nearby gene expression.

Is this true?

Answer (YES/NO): NO